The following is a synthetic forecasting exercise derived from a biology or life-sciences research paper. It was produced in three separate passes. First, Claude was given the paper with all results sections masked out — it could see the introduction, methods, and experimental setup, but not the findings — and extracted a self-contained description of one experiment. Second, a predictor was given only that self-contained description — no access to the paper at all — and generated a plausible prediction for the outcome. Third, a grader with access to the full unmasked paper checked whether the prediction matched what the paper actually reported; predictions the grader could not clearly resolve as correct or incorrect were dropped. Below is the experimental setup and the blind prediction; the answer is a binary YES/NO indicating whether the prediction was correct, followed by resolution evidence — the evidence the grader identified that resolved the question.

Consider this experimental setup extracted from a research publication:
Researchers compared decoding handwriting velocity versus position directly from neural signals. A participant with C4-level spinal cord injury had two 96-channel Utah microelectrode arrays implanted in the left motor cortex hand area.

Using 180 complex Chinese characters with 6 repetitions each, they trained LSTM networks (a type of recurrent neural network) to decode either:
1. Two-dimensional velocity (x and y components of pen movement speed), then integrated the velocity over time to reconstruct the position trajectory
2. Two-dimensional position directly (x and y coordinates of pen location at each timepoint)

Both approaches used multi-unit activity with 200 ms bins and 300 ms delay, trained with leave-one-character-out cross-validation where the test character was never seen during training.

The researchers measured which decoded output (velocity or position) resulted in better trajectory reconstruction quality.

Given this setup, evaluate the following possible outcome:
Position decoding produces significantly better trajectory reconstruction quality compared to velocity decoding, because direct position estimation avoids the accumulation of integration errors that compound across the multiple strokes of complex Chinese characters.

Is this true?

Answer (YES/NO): NO